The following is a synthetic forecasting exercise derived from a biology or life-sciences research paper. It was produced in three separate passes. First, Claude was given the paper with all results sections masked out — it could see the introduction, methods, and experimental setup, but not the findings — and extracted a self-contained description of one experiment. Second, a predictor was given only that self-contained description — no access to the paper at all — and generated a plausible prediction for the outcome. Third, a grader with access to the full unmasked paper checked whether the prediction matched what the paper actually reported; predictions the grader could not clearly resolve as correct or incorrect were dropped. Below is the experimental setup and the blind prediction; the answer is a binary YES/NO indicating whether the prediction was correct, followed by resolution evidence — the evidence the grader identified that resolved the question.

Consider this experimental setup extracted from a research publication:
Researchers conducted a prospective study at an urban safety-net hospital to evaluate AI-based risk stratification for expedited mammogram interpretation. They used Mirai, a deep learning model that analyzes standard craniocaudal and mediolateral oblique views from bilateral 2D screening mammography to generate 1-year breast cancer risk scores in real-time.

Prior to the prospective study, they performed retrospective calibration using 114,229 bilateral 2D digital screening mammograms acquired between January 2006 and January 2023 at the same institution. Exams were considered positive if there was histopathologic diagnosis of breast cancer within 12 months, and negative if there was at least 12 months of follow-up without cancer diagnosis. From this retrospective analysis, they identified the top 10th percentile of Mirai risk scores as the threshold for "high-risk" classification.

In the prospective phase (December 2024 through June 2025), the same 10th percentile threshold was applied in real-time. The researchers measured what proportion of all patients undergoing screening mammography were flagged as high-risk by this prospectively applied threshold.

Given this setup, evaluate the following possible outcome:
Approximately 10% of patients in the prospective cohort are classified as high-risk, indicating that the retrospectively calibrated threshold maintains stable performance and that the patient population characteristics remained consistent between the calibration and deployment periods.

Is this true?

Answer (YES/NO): NO